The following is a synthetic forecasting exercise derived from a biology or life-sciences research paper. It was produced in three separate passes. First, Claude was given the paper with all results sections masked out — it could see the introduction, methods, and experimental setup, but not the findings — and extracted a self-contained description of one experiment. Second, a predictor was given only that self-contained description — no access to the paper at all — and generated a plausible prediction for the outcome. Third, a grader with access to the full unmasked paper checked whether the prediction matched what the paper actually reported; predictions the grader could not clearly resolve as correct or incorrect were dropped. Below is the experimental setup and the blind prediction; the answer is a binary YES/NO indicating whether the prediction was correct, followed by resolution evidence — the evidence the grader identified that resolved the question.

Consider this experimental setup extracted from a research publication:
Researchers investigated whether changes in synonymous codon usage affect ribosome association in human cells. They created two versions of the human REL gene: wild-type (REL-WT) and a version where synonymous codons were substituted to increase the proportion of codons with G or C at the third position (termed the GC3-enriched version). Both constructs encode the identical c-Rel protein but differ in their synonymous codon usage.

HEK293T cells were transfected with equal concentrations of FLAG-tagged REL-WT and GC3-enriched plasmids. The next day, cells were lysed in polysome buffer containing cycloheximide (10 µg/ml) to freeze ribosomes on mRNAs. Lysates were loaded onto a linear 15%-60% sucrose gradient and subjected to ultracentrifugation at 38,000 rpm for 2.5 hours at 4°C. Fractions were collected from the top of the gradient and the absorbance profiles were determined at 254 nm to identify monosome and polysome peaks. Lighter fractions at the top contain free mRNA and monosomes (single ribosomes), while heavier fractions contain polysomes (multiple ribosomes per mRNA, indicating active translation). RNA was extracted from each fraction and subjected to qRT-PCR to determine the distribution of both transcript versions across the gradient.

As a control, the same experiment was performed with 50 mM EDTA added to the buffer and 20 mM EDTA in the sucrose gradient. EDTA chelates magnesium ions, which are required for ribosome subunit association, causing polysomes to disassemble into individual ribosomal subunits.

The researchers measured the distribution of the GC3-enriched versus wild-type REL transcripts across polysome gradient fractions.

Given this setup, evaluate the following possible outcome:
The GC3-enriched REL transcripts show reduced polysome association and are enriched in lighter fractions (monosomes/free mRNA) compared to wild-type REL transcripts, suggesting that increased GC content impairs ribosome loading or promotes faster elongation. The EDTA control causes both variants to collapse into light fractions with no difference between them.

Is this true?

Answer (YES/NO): NO